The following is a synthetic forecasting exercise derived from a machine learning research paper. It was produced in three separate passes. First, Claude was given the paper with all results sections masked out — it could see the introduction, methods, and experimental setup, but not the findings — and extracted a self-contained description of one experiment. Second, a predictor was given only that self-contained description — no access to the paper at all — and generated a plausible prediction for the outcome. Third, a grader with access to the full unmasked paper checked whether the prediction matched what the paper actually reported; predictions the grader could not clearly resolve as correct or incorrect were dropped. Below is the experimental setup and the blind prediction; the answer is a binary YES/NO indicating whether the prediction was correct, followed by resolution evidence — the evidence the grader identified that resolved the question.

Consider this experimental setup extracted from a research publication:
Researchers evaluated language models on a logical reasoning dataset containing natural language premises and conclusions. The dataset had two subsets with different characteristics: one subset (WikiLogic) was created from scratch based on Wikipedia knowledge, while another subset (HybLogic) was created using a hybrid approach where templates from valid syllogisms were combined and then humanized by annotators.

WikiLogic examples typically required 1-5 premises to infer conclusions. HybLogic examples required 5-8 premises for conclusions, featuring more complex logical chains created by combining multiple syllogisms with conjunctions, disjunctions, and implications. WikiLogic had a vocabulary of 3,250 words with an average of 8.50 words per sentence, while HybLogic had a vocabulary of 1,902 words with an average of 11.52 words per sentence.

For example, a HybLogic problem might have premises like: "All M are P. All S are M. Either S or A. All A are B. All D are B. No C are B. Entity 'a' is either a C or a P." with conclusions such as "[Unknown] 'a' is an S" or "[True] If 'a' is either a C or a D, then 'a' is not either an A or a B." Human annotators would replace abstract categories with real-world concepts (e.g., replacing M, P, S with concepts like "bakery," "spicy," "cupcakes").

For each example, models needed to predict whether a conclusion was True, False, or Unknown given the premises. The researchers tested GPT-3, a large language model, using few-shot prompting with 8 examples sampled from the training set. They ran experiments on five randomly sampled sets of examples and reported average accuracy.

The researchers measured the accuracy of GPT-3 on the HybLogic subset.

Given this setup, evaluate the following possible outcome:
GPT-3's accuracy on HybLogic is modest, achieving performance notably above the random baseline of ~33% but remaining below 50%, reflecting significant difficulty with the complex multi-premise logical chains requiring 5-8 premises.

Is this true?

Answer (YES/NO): NO